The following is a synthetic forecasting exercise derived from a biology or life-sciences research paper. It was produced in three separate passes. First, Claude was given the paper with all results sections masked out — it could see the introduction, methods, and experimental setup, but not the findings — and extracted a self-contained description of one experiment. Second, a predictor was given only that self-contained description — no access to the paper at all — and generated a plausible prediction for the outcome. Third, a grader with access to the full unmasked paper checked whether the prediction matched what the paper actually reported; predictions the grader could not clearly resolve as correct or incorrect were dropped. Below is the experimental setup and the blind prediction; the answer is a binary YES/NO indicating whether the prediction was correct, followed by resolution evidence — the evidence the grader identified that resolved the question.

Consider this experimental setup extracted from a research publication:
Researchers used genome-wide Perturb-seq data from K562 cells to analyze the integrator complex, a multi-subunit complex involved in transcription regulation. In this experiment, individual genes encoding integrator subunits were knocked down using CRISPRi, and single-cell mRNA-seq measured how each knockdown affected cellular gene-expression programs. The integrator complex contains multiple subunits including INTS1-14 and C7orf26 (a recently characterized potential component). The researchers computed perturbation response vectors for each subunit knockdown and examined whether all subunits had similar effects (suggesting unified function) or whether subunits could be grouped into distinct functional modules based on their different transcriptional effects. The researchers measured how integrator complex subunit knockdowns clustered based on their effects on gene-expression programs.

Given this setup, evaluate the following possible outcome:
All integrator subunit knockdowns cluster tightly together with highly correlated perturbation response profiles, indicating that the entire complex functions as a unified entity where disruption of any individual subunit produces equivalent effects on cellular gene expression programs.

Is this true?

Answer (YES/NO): NO